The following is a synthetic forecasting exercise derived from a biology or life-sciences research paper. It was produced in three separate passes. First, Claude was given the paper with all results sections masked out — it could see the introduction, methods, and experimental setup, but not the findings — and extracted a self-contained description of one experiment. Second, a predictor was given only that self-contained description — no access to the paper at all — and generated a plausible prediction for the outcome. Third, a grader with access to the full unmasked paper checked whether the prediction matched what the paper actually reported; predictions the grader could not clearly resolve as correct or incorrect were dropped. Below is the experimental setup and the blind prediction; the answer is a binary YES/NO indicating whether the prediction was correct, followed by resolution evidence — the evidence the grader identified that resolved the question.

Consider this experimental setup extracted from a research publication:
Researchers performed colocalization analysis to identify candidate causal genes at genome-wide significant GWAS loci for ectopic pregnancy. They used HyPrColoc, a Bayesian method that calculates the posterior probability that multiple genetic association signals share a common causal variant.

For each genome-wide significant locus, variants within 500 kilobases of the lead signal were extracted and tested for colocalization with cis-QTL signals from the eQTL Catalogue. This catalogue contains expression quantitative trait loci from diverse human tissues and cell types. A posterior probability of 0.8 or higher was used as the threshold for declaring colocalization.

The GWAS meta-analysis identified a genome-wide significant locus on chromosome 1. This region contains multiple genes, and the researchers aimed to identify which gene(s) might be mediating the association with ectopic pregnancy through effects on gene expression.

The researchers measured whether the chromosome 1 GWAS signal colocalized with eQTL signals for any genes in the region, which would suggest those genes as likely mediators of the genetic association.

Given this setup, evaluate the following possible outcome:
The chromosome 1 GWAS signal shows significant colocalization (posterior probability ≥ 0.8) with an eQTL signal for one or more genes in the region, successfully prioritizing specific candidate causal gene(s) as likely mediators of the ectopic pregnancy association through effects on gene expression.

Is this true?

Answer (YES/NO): YES